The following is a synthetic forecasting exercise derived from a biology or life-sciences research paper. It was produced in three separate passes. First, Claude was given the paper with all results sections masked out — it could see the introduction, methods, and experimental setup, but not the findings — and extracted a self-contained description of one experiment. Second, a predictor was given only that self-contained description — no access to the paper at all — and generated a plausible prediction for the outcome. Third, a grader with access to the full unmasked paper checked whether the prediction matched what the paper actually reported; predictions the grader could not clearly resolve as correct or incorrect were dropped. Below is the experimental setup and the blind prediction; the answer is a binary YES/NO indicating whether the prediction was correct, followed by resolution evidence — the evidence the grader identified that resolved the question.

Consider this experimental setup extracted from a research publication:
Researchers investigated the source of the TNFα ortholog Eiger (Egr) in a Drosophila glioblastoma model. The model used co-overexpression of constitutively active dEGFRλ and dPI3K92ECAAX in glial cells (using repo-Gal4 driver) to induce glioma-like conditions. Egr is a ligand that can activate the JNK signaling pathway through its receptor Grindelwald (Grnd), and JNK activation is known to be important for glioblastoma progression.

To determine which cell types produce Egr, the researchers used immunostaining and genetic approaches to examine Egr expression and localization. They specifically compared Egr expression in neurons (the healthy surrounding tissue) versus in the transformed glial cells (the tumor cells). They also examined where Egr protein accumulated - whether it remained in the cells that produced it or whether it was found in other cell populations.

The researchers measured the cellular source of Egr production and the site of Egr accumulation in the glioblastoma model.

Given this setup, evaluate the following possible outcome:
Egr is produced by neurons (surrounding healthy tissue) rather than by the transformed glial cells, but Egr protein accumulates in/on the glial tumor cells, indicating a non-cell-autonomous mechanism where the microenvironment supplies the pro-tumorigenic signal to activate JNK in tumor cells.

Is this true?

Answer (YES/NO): YES